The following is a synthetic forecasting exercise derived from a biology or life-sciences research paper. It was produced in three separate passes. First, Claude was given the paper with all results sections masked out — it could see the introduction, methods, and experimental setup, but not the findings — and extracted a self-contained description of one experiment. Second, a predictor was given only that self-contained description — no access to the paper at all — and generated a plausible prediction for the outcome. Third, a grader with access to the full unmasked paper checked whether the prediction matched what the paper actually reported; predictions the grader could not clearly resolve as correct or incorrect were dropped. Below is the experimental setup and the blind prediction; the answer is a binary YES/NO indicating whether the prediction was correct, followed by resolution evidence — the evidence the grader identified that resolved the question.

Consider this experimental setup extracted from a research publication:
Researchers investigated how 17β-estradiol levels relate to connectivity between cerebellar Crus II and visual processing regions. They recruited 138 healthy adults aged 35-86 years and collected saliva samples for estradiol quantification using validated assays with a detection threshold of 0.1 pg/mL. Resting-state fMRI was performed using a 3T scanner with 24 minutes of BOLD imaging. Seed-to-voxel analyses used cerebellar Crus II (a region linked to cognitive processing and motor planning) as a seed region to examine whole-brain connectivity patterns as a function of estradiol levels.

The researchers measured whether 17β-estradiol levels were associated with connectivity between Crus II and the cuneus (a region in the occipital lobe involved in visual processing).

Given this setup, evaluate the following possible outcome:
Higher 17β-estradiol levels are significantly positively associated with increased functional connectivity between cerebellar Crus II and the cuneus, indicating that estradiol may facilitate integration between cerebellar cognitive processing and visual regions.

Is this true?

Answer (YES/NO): YES